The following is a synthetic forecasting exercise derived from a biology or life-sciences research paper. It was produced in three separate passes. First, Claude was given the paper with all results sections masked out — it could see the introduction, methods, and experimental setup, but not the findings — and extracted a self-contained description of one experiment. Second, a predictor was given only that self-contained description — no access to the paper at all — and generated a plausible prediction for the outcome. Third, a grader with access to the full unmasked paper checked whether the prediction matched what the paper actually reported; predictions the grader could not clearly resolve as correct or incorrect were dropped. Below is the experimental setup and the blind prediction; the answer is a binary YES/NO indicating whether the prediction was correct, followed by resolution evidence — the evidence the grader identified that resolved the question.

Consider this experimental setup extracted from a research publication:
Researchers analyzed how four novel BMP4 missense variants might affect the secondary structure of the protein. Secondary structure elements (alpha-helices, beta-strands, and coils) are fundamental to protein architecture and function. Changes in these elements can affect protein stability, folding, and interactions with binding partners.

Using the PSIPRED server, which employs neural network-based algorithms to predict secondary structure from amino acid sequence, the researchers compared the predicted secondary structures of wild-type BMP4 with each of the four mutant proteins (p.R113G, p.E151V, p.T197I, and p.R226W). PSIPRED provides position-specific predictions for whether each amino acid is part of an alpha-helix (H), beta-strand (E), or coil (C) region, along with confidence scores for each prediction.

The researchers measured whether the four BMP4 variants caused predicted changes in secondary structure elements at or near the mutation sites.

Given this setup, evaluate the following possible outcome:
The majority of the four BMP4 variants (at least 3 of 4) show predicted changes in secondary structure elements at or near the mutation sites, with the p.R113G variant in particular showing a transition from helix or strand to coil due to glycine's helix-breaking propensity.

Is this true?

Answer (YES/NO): NO